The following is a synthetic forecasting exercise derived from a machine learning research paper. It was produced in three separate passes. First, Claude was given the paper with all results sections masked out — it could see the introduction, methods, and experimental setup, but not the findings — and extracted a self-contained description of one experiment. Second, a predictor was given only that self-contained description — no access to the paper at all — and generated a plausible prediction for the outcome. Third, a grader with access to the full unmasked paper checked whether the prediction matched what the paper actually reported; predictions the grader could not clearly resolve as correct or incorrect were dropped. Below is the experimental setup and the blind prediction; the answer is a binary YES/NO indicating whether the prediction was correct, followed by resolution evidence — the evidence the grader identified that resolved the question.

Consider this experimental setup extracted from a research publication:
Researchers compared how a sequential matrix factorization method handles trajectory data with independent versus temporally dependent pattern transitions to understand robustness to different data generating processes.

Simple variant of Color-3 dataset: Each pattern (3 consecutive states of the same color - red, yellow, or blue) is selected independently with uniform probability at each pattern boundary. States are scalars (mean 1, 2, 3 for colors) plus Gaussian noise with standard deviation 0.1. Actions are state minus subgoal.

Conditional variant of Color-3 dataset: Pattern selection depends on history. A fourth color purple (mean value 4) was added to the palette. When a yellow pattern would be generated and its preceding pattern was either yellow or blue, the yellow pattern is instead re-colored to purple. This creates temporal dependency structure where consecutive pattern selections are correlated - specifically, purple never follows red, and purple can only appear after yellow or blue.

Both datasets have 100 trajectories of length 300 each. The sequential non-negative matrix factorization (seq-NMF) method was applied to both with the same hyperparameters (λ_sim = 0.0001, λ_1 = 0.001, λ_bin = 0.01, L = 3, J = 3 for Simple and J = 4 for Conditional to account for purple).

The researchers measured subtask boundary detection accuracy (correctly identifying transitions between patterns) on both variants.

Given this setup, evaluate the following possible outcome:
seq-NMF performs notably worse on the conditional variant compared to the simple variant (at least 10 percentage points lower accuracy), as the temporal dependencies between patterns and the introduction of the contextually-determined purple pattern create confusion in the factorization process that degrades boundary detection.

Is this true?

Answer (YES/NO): NO